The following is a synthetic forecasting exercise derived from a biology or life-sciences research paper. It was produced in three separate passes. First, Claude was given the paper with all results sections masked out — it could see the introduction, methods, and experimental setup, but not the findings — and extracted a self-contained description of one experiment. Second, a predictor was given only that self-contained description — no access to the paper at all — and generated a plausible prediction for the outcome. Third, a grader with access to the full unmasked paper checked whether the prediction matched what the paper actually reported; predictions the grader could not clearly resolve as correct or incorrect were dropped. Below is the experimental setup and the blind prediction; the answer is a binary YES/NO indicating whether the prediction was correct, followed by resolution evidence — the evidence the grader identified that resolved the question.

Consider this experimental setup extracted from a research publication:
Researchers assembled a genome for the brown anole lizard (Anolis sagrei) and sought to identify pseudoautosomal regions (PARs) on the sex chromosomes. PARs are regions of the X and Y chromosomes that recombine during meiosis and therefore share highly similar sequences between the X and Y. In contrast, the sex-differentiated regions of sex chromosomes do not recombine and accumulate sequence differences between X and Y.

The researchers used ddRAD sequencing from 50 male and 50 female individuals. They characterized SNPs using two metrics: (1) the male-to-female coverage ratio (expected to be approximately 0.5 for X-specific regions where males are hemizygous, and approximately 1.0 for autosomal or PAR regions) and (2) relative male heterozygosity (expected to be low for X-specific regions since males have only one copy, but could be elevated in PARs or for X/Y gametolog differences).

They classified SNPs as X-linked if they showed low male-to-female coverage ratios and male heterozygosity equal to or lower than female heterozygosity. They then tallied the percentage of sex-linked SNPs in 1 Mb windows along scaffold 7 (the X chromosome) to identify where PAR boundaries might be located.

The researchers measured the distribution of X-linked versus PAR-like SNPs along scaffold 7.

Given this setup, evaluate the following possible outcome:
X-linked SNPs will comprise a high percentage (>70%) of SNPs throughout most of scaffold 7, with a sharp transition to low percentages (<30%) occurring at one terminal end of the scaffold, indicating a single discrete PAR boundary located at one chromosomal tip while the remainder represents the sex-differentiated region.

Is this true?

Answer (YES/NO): NO